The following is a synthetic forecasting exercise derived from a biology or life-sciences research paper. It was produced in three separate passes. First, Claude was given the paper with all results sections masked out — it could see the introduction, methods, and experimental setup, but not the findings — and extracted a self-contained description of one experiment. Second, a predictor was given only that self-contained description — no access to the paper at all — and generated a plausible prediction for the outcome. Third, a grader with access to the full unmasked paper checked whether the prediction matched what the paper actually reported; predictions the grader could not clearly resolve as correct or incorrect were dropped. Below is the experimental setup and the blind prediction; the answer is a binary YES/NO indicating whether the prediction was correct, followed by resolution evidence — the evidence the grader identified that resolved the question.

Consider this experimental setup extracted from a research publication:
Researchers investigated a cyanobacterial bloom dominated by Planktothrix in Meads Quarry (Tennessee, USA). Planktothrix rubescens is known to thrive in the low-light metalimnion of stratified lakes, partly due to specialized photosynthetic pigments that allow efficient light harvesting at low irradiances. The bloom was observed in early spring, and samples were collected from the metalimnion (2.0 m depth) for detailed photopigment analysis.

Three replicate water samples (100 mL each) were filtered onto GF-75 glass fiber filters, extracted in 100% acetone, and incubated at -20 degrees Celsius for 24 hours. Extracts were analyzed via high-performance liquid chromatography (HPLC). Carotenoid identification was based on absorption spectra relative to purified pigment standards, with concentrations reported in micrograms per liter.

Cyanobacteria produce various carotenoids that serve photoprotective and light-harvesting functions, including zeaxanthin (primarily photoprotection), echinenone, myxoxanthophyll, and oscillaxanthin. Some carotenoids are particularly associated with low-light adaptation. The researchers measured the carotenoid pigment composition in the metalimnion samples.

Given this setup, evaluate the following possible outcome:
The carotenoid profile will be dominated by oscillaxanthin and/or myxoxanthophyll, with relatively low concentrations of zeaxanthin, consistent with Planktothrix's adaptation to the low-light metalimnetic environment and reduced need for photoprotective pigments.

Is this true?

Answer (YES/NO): YES